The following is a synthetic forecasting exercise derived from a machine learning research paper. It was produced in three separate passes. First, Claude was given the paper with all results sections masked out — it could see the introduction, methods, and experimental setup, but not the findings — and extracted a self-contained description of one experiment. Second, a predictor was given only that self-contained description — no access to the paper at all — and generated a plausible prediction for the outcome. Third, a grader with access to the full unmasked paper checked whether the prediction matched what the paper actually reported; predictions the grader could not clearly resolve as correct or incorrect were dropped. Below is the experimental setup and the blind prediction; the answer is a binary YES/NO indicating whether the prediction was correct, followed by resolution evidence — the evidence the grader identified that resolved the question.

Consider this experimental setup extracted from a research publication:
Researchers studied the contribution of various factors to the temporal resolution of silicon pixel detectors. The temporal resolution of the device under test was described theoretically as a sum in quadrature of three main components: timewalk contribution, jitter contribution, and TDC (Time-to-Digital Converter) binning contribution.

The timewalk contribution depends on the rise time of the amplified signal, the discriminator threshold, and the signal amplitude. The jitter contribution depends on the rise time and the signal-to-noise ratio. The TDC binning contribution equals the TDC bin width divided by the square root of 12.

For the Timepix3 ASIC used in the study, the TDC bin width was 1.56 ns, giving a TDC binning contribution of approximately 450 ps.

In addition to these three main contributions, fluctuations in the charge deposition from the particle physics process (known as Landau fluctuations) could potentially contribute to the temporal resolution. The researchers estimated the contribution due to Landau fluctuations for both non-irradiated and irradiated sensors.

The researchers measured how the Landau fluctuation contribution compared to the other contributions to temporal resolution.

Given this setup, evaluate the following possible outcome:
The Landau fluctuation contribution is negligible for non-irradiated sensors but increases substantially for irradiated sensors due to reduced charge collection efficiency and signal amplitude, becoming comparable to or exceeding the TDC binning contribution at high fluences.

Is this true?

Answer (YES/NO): NO